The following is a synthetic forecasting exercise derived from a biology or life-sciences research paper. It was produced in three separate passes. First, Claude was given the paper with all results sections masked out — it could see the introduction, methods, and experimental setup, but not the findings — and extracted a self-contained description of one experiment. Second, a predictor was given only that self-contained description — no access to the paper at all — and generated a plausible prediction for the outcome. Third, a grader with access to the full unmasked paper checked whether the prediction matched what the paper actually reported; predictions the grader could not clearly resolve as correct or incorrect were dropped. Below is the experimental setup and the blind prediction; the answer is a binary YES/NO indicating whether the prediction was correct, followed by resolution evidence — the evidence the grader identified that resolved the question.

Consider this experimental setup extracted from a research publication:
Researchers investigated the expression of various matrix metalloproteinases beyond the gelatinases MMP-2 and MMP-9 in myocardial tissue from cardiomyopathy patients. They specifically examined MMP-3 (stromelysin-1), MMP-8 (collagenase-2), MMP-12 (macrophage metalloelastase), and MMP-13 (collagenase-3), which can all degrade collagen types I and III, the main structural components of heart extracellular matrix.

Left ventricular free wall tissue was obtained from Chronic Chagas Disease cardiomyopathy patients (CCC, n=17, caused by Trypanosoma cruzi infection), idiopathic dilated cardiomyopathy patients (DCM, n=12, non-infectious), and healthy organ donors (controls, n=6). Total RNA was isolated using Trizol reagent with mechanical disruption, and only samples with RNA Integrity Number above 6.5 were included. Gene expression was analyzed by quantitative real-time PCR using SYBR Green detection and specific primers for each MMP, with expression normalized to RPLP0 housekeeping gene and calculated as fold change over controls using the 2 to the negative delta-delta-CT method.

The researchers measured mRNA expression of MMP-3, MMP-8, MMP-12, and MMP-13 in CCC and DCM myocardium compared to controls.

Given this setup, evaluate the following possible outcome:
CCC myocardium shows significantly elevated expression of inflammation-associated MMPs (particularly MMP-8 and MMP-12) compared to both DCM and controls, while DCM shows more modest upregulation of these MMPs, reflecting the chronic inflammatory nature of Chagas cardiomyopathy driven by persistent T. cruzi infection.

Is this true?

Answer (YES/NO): NO